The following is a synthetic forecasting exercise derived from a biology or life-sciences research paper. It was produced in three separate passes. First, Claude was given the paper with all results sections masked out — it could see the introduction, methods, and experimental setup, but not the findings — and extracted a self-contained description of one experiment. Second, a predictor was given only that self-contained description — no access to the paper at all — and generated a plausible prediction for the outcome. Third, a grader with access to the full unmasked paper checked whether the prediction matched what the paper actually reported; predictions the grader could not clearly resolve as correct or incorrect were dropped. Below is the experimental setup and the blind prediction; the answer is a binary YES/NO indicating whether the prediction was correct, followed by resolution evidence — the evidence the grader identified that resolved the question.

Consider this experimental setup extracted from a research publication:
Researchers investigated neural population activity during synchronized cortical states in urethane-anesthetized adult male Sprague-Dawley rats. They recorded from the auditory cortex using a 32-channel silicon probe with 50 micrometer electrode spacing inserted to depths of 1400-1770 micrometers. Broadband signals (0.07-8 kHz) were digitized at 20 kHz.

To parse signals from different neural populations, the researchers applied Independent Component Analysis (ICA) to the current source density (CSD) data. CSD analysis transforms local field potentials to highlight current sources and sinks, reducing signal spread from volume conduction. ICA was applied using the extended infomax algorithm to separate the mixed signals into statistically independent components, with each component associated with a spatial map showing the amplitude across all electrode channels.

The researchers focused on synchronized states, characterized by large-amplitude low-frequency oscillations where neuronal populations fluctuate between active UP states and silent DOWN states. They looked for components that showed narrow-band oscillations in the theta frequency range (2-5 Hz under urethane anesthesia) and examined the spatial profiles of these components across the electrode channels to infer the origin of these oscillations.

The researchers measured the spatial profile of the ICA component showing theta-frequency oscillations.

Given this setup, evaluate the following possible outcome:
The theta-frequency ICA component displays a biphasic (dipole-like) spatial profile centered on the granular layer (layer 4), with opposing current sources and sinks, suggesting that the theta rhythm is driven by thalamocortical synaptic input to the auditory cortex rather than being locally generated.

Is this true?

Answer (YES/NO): NO